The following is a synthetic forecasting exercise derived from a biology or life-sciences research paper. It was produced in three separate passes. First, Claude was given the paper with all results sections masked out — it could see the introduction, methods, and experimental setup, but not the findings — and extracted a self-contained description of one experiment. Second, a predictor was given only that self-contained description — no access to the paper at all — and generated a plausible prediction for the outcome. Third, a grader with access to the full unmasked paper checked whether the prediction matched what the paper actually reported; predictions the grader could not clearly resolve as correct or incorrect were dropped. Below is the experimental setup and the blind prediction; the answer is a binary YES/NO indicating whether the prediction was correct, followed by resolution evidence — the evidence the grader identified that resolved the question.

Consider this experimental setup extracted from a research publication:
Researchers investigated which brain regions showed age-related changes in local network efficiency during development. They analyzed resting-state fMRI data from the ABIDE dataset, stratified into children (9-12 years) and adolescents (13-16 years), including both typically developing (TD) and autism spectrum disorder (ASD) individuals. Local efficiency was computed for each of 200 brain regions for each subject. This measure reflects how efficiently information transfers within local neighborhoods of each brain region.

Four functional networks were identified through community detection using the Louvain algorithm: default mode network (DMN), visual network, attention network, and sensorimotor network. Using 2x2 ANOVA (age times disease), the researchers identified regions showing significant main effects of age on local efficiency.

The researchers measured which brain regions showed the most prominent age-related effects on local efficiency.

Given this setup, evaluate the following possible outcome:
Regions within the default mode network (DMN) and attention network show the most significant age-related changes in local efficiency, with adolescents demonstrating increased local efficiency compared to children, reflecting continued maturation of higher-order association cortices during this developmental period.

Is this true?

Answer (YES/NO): YES